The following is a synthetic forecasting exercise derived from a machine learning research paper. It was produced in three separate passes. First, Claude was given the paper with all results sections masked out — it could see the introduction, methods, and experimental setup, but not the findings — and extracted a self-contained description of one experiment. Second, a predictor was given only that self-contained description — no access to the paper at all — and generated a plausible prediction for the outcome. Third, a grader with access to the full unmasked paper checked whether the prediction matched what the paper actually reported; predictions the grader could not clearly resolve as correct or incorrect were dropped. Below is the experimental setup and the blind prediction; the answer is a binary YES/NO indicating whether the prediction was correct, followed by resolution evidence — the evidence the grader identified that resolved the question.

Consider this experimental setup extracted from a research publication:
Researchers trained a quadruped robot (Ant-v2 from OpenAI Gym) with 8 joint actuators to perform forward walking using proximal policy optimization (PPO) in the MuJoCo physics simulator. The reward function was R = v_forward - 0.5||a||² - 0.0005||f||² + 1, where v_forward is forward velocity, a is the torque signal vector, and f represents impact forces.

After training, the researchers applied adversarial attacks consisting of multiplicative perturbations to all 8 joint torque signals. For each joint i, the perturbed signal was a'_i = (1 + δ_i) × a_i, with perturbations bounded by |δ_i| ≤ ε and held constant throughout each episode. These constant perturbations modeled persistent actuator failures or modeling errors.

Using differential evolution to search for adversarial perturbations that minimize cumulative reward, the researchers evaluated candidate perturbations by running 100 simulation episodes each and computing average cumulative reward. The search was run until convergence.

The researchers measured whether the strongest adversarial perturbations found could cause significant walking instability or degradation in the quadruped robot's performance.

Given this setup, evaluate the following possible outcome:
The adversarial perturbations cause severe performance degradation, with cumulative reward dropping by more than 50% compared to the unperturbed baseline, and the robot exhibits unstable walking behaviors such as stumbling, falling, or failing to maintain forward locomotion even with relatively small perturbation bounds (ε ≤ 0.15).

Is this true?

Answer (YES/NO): NO